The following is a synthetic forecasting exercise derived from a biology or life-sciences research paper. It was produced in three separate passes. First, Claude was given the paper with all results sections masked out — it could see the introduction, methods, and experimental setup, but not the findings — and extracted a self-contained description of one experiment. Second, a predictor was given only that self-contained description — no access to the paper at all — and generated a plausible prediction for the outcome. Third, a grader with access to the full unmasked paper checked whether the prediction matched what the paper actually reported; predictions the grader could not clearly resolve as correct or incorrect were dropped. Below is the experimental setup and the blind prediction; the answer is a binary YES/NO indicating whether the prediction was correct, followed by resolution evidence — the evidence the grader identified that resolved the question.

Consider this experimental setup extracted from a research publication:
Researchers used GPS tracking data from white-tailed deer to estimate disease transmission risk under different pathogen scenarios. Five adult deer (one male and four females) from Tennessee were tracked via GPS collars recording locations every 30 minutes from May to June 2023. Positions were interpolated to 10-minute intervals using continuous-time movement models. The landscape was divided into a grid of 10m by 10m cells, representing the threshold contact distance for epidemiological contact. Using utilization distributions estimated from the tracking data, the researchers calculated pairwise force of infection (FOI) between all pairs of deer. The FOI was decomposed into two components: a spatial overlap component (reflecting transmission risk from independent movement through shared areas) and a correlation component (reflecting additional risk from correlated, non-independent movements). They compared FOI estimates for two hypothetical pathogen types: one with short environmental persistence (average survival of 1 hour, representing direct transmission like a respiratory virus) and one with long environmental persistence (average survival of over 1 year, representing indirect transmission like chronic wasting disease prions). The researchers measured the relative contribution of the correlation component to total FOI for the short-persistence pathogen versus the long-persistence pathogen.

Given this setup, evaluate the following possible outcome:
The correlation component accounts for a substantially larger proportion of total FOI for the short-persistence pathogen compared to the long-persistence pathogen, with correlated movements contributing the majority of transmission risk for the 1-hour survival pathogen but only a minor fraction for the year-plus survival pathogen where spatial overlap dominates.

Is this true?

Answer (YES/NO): YES